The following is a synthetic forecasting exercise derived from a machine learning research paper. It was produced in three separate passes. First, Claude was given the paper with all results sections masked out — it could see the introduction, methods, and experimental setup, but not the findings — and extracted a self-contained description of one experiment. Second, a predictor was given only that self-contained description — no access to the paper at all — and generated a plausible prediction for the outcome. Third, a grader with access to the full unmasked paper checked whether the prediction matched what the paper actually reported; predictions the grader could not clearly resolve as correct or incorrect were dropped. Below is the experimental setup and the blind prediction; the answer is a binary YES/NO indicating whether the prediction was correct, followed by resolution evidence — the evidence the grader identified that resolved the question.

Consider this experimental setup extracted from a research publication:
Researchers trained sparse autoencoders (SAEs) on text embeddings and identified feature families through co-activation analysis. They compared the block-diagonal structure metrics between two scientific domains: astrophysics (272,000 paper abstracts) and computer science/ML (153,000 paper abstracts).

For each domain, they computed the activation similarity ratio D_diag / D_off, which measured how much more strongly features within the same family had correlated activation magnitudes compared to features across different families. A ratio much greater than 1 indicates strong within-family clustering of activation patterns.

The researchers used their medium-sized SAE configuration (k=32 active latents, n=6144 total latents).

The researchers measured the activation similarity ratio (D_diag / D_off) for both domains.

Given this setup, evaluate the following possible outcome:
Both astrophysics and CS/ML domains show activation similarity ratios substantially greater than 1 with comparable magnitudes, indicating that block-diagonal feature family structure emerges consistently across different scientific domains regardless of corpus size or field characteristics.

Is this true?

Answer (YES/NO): NO